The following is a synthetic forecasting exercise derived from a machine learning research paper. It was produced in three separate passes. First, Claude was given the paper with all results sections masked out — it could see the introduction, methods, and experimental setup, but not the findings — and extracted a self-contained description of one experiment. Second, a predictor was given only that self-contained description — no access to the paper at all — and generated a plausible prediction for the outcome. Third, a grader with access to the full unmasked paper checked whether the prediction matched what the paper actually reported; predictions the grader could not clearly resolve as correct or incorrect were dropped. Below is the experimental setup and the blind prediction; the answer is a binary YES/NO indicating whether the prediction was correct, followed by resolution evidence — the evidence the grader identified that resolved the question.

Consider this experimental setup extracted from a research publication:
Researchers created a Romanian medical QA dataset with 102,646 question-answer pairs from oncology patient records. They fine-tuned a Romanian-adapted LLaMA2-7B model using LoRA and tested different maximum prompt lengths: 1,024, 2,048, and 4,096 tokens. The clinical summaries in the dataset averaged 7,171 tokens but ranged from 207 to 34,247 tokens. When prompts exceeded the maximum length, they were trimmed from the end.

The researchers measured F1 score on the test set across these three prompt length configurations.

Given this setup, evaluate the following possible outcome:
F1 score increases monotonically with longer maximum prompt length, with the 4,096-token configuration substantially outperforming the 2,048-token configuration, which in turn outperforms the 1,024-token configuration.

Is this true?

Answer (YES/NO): NO